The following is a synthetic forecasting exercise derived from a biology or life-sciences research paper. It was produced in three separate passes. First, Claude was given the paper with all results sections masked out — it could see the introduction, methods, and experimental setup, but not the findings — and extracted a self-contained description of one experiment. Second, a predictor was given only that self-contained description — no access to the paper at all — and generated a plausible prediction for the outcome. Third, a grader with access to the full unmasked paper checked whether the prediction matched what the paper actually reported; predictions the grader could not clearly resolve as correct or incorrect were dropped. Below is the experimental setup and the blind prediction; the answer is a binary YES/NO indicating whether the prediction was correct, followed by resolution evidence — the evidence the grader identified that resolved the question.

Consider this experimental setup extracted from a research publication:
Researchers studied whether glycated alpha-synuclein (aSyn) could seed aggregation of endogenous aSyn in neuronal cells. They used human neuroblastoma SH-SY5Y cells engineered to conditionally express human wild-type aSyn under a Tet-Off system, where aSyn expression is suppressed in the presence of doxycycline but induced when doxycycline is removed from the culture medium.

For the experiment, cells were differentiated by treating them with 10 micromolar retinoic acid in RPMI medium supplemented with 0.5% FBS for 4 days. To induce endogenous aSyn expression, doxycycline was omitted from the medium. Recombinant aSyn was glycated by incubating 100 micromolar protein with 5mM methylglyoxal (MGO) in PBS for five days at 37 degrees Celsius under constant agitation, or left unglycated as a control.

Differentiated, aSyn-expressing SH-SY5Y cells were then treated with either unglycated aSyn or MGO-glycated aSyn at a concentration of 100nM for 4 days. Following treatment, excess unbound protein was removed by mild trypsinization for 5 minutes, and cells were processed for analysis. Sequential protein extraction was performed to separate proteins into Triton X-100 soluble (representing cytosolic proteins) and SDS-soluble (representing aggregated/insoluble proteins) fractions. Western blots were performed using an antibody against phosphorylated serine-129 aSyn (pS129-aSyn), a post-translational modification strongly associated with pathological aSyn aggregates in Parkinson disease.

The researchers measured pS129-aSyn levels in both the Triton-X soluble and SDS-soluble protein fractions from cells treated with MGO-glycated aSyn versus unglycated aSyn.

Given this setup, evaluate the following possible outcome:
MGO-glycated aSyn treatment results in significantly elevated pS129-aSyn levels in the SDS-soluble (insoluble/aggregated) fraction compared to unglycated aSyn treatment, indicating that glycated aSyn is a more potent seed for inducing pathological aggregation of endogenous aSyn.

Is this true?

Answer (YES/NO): NO